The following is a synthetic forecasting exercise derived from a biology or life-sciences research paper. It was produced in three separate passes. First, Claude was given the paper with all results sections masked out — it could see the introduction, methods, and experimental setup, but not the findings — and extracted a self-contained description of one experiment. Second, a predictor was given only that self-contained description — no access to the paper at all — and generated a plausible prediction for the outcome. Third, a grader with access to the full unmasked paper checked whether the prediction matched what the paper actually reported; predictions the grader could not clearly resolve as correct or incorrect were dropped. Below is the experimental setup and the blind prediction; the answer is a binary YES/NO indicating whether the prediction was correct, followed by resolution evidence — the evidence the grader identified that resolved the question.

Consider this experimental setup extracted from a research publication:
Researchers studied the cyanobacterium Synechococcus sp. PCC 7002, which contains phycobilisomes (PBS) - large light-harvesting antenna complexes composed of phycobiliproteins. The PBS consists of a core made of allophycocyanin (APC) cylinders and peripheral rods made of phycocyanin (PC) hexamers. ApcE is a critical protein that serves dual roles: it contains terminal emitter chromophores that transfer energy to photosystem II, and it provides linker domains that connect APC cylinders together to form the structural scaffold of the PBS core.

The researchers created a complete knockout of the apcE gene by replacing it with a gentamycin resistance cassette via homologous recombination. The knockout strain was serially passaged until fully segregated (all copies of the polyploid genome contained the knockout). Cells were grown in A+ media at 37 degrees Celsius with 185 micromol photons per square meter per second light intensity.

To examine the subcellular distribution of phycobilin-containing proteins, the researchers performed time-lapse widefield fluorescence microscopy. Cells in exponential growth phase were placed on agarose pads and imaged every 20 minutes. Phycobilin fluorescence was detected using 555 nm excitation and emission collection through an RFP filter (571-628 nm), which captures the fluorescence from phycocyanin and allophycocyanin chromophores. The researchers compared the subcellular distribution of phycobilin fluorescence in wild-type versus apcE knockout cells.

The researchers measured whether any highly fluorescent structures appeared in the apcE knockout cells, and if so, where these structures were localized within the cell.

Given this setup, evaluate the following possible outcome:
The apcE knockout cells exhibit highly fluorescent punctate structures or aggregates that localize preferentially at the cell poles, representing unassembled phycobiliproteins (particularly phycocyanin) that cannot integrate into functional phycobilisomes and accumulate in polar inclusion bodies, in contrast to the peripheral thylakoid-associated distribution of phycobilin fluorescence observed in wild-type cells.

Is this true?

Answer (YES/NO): NO